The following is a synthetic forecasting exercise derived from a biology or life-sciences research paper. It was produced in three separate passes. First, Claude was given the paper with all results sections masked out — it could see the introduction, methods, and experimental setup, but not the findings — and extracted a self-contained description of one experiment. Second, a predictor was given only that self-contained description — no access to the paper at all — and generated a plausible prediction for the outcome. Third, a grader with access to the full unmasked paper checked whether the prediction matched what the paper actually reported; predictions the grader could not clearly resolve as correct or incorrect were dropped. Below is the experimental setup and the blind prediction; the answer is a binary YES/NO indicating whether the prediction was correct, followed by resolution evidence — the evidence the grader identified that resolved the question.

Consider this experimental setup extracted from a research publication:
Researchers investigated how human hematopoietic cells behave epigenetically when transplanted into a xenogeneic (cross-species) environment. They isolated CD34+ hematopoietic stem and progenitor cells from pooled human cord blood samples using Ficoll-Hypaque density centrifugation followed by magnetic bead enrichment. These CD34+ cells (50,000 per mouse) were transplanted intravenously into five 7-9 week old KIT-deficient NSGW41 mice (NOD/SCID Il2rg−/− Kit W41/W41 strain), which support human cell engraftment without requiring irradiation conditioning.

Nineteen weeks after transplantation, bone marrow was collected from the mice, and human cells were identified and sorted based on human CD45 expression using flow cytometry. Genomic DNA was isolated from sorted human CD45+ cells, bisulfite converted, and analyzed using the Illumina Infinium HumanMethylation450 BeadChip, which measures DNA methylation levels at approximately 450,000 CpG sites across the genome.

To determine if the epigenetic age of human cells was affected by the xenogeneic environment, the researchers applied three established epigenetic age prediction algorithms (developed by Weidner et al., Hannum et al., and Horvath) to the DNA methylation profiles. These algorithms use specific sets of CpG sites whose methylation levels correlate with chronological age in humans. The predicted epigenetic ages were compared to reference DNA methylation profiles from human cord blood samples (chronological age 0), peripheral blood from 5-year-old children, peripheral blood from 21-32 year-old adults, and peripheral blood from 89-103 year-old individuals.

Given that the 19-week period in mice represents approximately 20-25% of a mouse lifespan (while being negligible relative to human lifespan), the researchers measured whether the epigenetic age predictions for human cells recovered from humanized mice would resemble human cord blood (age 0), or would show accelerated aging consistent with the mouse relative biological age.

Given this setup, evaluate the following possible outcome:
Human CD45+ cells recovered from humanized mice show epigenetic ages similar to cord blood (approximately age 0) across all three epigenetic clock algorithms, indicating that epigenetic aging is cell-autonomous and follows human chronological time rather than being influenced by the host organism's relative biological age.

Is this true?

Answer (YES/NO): NO